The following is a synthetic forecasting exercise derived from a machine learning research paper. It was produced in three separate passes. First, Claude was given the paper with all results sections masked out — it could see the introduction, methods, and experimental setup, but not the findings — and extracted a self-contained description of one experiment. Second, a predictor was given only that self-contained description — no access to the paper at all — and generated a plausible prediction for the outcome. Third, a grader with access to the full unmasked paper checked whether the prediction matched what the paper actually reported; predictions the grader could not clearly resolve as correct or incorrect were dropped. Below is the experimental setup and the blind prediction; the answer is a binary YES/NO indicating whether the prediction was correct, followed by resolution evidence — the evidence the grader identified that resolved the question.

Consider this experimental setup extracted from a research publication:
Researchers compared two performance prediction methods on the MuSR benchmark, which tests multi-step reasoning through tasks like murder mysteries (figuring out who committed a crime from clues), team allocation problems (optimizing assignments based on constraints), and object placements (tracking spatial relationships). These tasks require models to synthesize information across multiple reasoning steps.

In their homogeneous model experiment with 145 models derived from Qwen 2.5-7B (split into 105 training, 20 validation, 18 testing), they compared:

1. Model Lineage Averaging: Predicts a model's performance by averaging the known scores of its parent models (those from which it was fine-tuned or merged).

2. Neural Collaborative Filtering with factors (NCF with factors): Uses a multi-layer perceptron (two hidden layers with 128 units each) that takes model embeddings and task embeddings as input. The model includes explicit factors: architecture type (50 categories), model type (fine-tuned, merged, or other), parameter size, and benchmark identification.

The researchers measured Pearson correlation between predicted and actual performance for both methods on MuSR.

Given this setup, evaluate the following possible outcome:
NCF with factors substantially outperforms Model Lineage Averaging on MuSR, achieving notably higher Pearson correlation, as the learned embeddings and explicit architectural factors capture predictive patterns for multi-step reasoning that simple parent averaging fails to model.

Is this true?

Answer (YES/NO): NO